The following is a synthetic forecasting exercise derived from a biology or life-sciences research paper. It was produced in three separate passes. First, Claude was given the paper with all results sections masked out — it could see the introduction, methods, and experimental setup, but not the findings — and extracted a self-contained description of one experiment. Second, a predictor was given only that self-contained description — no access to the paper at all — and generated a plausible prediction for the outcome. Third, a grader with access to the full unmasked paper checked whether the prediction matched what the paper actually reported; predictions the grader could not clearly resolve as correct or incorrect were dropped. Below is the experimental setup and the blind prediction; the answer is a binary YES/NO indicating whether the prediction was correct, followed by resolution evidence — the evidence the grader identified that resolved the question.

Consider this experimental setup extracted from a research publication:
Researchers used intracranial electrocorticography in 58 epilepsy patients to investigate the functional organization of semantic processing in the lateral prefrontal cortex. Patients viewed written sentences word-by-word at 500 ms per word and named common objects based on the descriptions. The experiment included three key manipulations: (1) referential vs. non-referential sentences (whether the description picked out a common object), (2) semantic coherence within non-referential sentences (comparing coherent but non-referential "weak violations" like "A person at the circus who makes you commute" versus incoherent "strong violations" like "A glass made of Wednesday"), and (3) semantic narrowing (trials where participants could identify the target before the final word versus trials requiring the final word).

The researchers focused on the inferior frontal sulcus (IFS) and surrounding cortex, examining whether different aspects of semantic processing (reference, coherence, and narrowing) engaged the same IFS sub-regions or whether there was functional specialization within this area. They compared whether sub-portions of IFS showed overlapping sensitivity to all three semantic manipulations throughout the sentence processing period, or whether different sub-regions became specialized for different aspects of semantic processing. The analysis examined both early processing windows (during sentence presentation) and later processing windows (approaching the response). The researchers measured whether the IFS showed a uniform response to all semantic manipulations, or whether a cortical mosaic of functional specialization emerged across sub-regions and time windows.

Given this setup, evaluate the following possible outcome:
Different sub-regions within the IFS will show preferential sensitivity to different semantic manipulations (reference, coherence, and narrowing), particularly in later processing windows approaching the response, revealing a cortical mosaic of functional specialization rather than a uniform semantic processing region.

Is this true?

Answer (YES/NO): YES